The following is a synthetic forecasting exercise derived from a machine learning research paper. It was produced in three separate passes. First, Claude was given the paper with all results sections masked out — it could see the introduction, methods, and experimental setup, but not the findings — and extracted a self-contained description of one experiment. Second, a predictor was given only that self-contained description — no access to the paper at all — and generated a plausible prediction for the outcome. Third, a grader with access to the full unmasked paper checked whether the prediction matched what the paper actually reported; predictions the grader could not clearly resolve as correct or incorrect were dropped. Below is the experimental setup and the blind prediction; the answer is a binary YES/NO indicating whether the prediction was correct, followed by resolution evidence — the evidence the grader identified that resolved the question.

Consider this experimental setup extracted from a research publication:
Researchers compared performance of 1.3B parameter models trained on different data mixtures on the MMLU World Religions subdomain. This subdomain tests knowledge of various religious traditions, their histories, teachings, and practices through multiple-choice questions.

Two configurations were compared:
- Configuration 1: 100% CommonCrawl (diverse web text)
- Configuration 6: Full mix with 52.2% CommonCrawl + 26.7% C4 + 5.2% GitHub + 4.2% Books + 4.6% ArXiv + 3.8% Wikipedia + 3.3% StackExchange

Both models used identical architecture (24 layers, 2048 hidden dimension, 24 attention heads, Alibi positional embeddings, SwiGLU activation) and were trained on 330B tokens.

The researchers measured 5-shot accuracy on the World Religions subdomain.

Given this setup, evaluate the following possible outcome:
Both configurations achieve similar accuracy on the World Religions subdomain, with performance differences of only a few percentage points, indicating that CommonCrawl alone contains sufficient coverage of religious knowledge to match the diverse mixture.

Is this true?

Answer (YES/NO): NO